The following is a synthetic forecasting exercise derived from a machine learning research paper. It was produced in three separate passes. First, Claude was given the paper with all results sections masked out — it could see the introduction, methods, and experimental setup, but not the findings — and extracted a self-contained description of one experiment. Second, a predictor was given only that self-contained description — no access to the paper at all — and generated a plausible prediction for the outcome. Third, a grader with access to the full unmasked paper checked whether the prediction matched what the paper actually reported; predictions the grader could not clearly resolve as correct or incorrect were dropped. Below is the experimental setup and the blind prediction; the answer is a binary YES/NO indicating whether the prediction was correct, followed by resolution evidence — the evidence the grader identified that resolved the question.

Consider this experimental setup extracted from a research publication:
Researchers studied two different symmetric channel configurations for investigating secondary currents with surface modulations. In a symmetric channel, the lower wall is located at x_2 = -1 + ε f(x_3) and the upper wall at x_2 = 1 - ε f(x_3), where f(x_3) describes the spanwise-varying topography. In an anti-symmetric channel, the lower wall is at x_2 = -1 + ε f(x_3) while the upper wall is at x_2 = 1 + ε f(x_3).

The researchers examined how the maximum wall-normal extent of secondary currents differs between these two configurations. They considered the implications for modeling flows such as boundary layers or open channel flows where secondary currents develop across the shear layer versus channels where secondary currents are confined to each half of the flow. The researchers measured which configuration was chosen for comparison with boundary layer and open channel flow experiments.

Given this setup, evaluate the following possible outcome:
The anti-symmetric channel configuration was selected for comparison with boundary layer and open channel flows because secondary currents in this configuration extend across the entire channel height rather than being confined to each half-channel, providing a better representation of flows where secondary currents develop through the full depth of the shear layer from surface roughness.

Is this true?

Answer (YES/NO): NO